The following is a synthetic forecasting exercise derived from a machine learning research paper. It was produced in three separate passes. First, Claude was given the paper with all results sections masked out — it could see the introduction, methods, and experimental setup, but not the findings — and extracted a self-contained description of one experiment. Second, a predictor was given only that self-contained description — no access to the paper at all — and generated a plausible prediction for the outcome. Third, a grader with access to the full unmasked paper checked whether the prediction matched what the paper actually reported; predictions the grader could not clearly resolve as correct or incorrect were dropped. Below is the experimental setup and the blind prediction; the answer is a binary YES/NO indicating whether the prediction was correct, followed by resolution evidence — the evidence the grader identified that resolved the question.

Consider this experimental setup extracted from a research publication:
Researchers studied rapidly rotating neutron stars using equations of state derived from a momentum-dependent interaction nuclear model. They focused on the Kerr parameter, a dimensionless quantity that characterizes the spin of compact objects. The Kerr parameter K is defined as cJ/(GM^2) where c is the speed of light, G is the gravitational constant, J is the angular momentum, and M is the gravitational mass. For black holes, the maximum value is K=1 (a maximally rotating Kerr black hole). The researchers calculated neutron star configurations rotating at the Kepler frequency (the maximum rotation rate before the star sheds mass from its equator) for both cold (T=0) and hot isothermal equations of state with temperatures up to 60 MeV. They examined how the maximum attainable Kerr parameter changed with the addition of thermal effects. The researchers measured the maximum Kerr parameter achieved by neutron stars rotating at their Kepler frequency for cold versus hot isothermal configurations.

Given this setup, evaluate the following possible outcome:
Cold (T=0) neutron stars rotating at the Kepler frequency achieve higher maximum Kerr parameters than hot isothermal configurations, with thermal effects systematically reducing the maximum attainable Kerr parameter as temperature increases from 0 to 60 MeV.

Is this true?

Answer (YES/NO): NO